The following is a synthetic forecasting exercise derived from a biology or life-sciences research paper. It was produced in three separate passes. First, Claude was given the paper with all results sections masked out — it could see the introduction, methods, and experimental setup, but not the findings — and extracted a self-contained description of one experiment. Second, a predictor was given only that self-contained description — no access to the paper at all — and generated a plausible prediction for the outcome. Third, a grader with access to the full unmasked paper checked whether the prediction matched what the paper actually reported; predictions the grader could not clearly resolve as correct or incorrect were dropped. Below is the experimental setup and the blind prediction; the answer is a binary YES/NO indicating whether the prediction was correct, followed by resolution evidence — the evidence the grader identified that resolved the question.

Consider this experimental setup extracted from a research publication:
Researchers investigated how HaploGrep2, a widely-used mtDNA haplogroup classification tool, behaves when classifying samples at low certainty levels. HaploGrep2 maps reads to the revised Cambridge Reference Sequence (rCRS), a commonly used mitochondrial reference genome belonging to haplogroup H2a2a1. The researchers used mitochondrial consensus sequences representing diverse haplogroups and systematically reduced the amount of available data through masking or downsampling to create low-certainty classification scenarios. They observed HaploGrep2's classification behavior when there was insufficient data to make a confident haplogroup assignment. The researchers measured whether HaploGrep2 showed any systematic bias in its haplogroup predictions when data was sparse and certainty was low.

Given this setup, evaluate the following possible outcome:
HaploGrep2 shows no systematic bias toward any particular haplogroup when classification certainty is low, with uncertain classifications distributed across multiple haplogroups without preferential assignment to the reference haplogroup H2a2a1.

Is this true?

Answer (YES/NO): NO